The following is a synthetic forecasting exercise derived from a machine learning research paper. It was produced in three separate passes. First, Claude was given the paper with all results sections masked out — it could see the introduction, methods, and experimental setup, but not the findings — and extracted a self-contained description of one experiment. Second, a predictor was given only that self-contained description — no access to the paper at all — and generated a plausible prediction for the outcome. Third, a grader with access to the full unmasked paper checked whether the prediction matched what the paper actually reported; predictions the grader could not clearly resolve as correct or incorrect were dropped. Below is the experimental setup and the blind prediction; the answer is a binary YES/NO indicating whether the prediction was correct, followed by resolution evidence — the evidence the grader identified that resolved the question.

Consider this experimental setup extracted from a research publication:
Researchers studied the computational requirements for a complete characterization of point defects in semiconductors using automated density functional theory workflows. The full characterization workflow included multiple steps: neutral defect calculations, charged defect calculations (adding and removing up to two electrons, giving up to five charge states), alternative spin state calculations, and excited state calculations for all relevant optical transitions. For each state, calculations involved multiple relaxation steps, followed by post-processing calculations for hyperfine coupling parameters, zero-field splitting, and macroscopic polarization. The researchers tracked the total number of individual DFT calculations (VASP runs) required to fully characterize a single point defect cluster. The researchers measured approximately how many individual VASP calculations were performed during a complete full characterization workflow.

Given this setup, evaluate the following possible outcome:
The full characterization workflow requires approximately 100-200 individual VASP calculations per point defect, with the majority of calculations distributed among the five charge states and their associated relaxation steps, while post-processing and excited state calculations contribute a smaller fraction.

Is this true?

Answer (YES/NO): NO